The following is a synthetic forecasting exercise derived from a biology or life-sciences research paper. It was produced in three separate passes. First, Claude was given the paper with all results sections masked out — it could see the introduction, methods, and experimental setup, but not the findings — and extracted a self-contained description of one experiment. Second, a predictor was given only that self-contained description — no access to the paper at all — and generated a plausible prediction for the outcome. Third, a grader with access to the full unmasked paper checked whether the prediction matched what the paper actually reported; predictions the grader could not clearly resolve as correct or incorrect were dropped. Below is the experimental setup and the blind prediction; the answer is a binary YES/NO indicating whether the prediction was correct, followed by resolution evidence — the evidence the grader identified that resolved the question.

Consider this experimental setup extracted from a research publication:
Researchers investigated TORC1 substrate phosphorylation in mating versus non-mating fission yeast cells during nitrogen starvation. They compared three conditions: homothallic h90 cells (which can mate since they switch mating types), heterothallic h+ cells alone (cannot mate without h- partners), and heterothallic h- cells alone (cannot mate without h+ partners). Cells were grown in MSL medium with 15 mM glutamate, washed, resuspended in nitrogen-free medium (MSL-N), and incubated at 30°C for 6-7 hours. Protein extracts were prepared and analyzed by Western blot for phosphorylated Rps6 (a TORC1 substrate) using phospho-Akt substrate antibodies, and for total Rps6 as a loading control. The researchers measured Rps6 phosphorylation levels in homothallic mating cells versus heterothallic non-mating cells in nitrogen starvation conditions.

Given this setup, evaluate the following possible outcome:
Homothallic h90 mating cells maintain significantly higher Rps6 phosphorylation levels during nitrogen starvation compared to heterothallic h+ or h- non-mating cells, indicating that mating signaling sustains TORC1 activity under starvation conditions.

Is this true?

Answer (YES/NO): YES